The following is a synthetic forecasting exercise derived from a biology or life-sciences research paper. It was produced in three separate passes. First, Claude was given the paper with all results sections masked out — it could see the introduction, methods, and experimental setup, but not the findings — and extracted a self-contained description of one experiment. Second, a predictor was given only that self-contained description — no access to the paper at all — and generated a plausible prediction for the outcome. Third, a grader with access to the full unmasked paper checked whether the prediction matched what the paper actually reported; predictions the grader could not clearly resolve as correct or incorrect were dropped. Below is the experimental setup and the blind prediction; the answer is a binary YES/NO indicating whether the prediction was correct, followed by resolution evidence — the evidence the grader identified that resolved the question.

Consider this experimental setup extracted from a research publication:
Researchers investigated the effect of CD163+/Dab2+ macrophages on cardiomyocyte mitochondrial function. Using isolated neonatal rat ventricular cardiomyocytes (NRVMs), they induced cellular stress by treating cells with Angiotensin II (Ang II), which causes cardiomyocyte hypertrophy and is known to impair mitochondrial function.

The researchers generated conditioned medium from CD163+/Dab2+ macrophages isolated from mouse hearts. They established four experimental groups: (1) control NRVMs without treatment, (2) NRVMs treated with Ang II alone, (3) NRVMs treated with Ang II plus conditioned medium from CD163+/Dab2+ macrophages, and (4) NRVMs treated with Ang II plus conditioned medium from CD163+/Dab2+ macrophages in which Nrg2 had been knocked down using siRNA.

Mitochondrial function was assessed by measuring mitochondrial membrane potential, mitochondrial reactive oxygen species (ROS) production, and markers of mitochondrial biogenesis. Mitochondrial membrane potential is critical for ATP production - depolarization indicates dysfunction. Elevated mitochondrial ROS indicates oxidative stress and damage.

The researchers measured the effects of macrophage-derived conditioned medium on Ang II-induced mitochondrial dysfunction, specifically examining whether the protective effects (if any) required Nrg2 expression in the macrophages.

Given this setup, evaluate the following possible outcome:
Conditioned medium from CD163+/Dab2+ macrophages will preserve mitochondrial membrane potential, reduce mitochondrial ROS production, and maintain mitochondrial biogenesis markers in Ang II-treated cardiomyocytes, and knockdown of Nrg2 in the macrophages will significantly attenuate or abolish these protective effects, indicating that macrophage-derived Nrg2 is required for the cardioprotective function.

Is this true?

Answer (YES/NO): NO